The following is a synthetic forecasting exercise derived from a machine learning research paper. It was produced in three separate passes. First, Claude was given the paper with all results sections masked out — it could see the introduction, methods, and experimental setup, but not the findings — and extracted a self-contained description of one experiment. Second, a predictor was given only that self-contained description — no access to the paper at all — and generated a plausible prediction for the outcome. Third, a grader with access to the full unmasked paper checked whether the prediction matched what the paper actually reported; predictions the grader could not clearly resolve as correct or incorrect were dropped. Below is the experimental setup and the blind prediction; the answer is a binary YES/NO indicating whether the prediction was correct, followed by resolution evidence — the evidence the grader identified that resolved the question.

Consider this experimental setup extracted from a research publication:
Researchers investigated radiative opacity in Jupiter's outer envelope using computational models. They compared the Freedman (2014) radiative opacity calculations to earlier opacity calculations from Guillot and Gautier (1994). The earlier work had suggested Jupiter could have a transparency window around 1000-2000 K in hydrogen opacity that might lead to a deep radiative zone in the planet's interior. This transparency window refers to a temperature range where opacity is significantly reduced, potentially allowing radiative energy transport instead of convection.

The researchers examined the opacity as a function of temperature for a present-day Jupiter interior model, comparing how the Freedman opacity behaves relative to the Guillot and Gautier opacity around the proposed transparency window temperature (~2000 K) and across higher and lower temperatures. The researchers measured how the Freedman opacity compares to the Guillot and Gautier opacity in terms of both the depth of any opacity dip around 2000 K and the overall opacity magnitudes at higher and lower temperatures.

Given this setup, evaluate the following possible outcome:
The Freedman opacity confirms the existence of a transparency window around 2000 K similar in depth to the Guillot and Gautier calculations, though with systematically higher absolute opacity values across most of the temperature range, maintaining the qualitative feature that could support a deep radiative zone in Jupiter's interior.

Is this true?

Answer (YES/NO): NO